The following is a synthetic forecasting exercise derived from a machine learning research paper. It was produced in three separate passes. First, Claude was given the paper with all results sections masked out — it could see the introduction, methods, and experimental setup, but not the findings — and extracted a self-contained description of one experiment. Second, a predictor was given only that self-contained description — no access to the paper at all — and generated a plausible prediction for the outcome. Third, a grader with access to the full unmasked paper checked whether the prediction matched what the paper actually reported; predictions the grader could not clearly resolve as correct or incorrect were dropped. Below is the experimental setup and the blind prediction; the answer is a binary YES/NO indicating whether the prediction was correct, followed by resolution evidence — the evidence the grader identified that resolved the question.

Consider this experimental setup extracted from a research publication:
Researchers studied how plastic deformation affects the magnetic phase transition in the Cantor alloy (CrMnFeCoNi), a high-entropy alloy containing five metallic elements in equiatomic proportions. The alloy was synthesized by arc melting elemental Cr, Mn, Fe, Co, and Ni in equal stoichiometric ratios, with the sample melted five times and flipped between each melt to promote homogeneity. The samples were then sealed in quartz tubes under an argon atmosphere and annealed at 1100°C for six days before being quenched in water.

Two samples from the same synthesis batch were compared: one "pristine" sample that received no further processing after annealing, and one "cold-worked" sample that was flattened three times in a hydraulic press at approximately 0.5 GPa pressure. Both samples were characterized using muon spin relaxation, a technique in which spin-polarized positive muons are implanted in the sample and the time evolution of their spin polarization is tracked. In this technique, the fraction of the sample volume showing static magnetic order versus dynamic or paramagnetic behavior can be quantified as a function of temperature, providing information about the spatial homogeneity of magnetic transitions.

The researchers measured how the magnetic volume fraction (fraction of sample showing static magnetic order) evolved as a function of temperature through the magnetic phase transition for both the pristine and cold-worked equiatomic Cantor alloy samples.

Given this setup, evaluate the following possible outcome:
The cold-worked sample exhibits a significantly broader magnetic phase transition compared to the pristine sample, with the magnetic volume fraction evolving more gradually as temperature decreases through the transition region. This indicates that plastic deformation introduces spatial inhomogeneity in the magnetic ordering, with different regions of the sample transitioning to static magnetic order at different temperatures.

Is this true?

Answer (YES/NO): YES